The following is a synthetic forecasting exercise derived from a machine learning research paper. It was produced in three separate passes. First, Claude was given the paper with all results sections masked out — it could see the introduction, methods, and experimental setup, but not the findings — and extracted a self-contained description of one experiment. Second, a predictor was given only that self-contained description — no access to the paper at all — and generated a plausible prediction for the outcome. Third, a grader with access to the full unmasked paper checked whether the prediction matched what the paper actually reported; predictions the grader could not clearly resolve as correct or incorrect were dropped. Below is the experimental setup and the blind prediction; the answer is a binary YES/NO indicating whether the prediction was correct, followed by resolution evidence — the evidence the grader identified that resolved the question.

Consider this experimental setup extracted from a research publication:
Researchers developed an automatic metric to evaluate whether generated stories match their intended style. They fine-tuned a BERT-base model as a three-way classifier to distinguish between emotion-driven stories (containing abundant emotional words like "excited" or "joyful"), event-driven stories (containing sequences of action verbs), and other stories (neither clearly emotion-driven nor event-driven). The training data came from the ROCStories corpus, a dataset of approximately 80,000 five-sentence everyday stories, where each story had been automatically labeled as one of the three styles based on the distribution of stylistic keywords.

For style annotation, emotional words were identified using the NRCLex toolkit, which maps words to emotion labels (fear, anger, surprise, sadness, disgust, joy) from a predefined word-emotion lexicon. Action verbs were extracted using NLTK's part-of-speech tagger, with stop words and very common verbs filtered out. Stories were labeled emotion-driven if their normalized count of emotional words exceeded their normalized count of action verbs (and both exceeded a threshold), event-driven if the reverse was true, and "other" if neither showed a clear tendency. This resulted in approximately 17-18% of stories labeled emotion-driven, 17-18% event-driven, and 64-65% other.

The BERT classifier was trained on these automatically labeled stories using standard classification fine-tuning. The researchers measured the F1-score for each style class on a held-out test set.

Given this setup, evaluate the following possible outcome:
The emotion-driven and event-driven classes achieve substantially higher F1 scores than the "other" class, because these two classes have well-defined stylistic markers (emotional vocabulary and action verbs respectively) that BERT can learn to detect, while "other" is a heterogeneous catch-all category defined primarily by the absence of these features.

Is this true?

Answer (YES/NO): NO